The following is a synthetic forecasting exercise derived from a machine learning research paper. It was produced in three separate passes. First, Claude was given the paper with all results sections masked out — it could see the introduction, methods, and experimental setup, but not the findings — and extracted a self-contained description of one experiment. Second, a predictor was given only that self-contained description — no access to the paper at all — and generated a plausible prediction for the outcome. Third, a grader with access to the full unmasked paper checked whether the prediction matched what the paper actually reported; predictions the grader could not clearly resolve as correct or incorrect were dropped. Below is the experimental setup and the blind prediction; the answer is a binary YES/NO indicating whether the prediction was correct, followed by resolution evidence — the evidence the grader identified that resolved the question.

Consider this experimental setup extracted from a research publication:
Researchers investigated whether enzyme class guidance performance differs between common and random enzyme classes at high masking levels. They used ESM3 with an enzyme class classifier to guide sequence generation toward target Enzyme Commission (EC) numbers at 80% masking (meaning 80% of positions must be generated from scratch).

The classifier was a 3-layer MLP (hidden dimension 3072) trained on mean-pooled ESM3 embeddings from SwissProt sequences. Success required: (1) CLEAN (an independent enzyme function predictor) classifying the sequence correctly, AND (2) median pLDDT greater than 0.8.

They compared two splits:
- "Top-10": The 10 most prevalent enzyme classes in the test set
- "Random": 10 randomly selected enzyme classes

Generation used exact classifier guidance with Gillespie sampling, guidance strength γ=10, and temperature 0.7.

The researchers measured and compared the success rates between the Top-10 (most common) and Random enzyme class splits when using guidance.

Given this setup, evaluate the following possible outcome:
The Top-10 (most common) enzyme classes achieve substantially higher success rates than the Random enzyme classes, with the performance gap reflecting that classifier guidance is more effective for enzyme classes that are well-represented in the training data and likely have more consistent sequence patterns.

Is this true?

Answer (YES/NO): NO